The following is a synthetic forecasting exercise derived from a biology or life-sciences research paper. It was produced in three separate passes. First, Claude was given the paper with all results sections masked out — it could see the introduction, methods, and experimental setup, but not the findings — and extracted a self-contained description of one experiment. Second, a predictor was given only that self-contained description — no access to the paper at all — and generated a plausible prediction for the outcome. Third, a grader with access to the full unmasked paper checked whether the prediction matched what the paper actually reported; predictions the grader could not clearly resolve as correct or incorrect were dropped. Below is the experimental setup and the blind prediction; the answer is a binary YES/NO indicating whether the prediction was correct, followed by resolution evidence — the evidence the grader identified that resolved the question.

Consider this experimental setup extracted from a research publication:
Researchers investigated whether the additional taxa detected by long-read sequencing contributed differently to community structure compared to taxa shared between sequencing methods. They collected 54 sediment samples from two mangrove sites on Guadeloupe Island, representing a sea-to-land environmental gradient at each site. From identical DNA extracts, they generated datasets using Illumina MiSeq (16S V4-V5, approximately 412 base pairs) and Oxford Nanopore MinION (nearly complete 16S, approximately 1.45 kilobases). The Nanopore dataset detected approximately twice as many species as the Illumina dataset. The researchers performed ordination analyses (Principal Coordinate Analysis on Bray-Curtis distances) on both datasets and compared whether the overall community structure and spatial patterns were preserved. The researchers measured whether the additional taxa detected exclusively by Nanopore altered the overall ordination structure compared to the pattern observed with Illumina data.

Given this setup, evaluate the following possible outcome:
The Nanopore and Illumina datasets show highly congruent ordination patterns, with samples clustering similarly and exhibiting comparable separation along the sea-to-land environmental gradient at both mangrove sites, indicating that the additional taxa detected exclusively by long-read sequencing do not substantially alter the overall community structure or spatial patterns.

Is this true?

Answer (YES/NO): YES